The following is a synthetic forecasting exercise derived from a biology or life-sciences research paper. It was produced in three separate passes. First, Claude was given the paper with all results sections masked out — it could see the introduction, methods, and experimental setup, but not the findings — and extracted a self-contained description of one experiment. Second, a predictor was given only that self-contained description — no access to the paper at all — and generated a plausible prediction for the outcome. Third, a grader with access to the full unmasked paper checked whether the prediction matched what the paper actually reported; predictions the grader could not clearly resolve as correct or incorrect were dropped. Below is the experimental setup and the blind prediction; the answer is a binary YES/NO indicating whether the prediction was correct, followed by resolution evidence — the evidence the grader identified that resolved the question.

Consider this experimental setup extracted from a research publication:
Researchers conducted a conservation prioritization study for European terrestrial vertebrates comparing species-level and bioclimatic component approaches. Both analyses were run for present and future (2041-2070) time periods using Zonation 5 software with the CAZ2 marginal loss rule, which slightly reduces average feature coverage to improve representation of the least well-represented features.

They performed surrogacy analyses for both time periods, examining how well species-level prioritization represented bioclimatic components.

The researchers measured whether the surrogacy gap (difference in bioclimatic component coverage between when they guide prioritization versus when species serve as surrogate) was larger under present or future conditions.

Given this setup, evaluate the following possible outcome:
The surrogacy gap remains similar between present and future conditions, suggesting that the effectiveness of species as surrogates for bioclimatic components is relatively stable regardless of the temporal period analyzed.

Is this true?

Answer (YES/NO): NO